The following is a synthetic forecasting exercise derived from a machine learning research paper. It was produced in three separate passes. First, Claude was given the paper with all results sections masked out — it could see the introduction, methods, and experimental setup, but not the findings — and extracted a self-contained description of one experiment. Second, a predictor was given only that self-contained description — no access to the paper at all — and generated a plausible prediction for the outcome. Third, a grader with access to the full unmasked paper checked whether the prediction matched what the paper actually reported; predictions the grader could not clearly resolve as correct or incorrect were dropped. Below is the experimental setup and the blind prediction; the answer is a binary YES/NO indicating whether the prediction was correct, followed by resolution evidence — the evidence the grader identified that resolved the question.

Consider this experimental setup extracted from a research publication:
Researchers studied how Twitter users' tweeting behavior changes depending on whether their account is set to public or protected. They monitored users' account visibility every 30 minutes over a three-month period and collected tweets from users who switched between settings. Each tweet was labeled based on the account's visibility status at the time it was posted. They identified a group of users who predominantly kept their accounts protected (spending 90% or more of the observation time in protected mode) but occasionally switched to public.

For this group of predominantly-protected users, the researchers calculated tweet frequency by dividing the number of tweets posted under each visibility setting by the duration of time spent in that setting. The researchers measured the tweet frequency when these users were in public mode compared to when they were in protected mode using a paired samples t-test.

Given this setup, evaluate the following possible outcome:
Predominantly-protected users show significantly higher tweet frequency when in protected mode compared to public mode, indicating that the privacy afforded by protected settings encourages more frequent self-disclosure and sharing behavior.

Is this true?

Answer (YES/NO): NO